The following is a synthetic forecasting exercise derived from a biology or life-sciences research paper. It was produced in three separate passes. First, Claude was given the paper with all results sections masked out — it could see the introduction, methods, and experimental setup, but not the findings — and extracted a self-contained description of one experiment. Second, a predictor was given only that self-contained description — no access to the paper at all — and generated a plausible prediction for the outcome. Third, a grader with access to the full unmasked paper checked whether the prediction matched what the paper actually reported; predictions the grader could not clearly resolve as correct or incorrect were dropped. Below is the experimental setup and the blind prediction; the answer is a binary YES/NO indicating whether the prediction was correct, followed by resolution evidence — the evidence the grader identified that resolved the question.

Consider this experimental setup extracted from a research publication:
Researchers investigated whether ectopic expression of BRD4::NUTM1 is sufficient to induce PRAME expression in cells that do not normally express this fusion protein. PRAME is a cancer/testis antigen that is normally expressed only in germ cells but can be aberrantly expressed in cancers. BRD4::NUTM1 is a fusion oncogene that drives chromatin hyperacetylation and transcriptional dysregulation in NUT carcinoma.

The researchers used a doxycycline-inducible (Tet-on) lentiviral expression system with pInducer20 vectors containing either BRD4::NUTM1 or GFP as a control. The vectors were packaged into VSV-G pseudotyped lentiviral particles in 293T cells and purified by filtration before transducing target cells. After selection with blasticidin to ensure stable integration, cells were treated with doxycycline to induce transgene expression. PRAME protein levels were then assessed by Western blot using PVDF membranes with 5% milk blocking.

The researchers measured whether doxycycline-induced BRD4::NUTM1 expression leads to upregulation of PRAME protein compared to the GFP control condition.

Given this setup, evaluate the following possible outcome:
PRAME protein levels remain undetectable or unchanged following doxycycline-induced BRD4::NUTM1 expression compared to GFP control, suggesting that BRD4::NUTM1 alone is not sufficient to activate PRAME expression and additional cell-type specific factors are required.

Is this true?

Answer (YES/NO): NO